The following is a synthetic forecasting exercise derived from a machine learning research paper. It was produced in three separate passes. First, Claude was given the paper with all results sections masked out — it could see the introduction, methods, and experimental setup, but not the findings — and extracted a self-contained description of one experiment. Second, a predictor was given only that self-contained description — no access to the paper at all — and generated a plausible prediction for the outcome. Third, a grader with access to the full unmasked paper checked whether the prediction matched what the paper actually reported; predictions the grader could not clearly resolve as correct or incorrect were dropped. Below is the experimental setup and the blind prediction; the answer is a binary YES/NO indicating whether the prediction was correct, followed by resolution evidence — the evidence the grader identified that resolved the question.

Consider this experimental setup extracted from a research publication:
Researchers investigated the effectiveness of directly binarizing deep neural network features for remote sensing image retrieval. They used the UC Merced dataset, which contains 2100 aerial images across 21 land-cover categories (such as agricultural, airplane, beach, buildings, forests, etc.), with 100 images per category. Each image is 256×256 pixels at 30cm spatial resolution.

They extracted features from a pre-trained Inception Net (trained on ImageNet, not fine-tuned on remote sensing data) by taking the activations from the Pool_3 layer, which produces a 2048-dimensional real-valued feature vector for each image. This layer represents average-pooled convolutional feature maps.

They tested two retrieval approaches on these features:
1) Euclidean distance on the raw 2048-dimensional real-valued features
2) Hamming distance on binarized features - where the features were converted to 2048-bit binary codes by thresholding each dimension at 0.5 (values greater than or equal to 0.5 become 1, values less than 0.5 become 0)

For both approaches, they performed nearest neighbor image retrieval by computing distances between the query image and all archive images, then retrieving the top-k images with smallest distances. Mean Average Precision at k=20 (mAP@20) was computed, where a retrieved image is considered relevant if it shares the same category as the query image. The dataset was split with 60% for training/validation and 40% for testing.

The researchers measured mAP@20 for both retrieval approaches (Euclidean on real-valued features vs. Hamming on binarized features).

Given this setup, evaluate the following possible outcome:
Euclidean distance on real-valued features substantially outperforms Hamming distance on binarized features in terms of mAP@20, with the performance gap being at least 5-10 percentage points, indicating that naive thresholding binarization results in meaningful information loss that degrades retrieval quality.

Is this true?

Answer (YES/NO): YES